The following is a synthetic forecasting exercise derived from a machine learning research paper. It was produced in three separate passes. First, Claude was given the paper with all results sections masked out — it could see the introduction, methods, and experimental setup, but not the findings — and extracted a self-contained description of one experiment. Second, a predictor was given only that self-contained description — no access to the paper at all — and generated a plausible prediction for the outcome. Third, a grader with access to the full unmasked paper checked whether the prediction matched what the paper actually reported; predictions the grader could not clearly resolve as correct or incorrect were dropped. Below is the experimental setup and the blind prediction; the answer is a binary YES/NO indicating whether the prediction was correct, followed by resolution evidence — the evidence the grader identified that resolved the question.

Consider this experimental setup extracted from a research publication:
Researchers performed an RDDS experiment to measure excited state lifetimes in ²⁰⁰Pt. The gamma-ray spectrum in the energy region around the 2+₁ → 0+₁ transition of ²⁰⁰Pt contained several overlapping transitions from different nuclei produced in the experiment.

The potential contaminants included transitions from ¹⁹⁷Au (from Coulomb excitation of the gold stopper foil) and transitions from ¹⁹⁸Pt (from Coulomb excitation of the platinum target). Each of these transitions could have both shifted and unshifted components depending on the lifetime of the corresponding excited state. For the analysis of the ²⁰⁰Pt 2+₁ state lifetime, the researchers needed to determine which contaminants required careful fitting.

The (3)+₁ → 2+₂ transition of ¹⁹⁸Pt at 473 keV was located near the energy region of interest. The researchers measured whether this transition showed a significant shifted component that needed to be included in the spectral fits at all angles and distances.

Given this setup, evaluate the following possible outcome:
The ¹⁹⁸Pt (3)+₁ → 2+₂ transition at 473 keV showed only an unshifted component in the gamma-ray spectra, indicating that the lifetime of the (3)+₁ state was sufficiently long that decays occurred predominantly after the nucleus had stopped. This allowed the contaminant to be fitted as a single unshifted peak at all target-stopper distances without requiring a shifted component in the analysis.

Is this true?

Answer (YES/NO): NO